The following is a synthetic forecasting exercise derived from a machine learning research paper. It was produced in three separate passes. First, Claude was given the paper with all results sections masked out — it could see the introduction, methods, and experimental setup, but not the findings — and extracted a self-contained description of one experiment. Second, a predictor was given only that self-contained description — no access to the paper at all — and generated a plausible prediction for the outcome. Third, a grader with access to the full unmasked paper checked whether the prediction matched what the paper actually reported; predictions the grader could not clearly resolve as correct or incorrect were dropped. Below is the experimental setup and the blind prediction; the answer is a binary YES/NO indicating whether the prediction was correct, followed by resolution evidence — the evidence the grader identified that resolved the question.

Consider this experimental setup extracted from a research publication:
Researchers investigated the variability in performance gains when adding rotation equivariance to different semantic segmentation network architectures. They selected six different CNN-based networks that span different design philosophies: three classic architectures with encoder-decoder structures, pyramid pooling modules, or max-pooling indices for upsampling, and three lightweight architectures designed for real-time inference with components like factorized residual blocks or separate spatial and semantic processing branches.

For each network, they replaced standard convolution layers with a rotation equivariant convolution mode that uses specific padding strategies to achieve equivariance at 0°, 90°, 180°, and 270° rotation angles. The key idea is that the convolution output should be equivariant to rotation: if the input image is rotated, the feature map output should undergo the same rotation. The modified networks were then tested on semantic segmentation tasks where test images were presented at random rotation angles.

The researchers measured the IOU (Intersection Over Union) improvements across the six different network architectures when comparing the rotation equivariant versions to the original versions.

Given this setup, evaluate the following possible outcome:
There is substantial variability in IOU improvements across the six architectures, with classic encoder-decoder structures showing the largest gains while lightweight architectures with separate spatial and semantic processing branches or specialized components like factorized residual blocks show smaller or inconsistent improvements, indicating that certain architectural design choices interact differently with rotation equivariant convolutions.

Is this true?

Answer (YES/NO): NO